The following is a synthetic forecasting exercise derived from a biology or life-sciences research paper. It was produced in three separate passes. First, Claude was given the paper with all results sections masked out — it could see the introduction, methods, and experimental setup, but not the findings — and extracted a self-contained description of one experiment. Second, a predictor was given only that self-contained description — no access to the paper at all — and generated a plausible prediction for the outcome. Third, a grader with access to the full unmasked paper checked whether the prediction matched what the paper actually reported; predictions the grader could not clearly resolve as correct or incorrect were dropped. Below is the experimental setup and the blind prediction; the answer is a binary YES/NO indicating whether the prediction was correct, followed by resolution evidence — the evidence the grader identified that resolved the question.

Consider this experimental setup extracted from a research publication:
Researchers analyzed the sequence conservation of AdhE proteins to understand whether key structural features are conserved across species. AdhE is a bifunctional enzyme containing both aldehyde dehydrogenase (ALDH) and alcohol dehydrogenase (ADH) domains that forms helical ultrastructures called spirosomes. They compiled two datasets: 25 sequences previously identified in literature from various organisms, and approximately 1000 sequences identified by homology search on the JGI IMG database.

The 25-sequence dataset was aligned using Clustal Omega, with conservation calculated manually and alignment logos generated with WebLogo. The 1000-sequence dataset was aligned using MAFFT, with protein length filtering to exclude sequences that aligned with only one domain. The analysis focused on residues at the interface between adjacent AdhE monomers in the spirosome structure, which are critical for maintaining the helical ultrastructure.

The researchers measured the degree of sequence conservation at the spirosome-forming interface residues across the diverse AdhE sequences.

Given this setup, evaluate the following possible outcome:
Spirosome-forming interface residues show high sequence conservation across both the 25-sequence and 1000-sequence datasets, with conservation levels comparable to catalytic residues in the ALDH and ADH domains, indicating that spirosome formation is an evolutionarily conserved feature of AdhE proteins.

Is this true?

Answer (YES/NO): NO